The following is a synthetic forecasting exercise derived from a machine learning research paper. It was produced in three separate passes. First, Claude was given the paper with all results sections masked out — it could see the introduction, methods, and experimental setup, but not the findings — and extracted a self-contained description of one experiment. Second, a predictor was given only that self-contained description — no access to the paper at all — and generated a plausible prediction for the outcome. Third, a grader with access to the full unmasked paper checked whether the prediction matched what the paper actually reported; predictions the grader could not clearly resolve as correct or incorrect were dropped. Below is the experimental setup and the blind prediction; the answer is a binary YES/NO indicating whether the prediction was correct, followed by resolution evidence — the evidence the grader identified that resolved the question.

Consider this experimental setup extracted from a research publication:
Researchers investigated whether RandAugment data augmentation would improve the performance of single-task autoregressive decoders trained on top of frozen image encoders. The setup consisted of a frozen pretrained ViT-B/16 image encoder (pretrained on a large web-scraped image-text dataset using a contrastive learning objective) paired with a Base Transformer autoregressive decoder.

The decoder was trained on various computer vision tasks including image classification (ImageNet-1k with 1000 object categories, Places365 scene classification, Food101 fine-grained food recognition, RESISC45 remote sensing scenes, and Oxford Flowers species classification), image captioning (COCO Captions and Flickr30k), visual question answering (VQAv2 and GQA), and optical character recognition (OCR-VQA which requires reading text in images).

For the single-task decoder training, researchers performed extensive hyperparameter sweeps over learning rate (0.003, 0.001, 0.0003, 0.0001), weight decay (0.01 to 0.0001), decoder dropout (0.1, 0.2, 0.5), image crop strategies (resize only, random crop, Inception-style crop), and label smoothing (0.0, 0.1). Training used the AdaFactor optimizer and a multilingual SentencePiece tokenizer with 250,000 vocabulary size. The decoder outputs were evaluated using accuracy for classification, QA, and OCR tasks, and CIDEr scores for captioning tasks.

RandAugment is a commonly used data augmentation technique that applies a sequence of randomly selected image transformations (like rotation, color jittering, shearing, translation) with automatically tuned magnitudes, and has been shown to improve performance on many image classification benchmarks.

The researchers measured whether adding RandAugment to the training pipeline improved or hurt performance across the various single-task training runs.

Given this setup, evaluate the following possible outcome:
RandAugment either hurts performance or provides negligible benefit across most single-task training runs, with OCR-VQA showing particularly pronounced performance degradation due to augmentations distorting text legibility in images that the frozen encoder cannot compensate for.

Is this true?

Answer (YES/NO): NO